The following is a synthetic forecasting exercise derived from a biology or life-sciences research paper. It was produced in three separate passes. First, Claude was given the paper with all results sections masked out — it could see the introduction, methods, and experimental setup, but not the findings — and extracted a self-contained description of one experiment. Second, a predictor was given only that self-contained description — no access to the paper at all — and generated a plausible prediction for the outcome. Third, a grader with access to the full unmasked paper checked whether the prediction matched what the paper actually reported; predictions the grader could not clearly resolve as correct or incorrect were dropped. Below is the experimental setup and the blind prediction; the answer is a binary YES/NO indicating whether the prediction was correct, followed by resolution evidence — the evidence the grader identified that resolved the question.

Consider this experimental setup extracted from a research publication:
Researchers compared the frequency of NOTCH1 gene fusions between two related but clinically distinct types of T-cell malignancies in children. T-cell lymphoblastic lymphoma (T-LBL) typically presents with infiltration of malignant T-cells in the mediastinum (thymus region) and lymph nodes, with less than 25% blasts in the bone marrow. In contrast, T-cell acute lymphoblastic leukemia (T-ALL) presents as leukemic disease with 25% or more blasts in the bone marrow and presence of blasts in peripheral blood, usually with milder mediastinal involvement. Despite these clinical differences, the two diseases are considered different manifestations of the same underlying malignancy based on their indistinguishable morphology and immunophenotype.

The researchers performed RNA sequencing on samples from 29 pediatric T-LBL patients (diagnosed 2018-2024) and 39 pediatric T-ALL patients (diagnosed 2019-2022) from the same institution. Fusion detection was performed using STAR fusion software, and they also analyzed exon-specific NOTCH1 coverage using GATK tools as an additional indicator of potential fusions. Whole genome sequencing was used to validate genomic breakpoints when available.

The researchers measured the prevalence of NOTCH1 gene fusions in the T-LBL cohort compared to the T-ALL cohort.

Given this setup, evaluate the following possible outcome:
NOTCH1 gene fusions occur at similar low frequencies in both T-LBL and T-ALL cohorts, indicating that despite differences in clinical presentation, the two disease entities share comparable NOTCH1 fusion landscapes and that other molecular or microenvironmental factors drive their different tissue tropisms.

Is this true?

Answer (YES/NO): NO